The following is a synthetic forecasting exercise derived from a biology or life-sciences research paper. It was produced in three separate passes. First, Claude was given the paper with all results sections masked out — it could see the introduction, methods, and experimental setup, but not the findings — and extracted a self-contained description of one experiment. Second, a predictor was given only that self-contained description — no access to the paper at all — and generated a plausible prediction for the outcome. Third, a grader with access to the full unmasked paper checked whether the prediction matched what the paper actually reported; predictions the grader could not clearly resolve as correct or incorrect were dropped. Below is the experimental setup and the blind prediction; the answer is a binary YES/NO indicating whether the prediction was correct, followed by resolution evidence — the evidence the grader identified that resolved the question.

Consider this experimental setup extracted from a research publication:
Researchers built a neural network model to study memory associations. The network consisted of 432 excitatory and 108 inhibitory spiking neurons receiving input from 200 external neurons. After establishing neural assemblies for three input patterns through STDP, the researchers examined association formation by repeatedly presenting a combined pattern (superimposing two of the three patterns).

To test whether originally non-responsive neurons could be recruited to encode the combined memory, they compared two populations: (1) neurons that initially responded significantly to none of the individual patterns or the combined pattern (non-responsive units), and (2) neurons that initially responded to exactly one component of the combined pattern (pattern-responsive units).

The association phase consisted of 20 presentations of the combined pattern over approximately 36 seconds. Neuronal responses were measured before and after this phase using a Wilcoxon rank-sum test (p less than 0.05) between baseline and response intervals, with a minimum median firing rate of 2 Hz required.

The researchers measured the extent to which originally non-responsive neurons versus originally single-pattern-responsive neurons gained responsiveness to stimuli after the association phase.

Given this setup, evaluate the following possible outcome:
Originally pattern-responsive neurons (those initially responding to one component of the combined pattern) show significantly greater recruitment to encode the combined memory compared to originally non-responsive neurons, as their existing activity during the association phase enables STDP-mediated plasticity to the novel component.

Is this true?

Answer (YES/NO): YES